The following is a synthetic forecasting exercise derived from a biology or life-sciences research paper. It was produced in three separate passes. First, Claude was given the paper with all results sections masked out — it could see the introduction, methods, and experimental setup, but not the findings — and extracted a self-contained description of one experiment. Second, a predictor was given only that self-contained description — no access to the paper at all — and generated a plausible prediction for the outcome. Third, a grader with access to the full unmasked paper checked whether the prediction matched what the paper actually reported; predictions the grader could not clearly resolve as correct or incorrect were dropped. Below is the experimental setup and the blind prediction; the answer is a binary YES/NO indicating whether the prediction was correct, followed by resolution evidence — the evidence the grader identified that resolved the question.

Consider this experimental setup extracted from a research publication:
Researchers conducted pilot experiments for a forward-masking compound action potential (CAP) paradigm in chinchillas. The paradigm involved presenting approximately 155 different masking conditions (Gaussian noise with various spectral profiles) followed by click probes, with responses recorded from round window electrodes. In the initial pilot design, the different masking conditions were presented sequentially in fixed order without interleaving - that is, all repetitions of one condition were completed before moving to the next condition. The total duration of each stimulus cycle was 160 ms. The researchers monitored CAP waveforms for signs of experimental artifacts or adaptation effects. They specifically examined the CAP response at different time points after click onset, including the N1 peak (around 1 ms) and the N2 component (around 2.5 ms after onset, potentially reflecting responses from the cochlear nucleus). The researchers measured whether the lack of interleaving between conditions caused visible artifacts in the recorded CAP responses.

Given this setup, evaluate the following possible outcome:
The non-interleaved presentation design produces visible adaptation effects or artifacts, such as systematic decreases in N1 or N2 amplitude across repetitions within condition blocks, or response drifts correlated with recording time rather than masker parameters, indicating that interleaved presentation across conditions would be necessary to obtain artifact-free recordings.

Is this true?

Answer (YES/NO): YES